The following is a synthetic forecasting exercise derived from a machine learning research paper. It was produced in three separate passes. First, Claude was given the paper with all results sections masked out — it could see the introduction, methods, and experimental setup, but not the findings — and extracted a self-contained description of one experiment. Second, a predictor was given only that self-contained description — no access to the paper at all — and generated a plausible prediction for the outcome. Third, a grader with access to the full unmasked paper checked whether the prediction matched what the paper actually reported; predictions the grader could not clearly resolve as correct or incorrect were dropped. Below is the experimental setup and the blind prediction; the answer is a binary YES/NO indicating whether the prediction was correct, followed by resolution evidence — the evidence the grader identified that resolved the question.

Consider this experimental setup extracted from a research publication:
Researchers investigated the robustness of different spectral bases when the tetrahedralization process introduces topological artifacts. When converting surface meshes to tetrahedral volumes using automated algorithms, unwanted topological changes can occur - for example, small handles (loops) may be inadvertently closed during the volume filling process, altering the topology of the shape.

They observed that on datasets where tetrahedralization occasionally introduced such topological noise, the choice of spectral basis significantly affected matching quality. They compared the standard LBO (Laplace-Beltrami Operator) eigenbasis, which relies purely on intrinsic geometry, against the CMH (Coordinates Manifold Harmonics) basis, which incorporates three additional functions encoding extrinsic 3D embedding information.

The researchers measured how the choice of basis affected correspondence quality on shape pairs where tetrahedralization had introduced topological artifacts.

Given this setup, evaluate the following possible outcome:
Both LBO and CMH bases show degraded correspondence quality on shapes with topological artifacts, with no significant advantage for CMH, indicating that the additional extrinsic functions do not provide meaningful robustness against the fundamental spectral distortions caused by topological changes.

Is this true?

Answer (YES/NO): NO